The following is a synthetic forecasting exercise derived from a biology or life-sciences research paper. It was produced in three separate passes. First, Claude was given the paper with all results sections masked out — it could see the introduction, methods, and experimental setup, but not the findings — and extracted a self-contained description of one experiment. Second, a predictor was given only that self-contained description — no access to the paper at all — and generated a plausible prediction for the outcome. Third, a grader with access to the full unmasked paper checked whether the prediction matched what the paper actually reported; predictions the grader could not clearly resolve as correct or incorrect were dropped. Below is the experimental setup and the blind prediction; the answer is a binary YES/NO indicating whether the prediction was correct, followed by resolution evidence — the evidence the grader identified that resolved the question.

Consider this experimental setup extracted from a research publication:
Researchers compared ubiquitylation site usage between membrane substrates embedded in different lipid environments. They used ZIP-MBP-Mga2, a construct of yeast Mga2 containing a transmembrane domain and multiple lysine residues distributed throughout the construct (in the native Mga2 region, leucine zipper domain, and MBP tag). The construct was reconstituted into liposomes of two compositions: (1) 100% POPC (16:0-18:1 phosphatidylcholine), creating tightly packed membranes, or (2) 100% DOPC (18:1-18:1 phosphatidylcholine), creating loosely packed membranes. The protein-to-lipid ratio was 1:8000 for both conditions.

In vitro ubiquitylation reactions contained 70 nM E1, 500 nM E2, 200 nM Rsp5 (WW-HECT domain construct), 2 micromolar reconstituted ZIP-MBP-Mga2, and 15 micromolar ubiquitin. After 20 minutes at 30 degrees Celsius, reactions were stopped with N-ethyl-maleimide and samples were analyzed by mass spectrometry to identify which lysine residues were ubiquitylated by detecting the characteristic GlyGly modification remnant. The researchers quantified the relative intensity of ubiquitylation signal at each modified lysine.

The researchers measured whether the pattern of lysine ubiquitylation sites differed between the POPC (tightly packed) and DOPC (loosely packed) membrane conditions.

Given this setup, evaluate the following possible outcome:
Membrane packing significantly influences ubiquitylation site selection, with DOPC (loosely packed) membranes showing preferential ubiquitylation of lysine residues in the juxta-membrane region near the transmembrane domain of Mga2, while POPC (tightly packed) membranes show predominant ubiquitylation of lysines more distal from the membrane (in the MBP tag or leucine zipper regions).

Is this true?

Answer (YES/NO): NO